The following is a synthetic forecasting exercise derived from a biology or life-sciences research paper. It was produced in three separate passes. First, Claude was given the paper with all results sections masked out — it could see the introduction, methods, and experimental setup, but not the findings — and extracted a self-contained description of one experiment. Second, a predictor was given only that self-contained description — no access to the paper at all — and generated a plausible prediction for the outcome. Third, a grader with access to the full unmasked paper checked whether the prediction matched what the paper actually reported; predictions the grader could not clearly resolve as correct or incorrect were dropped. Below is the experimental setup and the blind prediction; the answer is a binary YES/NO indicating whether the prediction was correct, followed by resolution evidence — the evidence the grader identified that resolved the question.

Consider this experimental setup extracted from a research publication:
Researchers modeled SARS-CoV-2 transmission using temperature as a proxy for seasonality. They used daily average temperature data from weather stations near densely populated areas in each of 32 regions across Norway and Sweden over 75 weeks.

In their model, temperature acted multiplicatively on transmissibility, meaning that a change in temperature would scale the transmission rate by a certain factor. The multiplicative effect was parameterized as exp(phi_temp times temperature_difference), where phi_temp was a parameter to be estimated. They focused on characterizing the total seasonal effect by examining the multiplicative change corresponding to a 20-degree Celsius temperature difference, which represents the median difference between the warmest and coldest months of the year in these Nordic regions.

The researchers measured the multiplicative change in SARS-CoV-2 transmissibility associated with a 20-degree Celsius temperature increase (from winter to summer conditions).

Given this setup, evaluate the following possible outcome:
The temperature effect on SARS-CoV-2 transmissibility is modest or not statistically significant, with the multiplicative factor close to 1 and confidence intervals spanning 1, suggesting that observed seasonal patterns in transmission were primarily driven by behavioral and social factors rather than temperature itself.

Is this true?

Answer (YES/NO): NO